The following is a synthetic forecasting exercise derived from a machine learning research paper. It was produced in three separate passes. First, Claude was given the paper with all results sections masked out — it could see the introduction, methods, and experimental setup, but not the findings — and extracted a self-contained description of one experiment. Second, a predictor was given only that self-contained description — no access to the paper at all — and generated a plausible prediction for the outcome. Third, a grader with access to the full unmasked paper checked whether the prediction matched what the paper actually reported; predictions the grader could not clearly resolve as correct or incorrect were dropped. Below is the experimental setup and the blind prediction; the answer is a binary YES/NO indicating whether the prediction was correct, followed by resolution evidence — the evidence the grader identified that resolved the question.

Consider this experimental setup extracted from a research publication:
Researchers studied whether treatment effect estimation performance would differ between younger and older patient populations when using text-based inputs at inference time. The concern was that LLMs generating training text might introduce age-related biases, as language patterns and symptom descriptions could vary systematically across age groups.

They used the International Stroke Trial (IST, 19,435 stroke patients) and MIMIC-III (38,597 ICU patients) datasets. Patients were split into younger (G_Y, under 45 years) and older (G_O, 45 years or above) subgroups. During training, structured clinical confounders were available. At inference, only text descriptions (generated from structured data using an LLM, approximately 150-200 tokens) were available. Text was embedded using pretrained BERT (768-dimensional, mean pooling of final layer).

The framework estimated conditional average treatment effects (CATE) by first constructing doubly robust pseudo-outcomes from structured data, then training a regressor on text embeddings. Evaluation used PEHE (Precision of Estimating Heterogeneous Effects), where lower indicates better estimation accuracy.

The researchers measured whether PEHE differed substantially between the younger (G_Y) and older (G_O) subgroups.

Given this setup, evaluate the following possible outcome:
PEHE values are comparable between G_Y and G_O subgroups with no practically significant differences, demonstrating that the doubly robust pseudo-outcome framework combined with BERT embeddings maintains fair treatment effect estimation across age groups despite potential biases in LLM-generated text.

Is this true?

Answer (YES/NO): YES